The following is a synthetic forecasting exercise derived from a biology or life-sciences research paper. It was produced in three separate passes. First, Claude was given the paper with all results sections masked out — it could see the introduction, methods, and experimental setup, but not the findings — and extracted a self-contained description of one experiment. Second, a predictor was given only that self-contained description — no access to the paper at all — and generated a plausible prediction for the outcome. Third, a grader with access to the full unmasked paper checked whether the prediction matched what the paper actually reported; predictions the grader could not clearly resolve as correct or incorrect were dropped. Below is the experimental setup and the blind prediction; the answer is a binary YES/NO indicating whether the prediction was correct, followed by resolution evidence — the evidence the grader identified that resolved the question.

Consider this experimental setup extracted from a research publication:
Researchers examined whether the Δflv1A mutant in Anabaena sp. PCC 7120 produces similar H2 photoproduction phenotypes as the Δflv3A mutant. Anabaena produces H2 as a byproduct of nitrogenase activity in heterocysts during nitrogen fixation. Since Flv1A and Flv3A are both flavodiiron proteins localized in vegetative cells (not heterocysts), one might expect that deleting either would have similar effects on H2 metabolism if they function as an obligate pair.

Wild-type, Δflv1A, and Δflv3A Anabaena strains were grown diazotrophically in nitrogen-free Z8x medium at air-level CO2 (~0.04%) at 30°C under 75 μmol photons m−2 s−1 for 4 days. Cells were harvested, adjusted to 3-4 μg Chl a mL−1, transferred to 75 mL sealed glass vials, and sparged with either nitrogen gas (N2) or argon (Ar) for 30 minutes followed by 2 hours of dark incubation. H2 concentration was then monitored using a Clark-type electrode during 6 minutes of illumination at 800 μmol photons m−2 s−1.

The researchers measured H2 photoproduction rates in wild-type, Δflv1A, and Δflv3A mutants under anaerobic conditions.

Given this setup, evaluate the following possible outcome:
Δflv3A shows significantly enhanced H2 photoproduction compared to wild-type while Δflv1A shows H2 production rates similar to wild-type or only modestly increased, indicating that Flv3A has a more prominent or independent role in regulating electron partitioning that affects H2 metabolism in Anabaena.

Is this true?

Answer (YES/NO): YES